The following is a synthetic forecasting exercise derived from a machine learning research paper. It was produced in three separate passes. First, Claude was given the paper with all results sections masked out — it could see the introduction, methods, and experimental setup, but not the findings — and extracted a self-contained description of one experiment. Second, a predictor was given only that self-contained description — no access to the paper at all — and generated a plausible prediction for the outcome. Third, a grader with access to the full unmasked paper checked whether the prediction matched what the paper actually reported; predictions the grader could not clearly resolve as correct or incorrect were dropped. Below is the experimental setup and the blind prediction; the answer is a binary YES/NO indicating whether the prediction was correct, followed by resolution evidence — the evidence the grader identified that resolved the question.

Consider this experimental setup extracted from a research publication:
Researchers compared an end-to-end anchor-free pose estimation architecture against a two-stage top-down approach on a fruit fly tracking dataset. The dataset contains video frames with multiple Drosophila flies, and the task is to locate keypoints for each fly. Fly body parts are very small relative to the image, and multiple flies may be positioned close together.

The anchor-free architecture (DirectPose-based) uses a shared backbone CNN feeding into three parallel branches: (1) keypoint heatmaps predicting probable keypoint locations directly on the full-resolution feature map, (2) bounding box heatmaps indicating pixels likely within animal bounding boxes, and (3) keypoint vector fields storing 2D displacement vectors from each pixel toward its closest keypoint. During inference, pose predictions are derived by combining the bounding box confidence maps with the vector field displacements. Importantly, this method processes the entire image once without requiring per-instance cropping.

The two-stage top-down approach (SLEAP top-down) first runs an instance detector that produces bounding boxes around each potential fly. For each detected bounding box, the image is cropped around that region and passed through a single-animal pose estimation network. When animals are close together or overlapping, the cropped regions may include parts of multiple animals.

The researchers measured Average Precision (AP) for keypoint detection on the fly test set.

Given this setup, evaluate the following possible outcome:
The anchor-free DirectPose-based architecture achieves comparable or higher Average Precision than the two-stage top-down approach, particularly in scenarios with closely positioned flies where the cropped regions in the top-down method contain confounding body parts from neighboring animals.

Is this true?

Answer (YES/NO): YES